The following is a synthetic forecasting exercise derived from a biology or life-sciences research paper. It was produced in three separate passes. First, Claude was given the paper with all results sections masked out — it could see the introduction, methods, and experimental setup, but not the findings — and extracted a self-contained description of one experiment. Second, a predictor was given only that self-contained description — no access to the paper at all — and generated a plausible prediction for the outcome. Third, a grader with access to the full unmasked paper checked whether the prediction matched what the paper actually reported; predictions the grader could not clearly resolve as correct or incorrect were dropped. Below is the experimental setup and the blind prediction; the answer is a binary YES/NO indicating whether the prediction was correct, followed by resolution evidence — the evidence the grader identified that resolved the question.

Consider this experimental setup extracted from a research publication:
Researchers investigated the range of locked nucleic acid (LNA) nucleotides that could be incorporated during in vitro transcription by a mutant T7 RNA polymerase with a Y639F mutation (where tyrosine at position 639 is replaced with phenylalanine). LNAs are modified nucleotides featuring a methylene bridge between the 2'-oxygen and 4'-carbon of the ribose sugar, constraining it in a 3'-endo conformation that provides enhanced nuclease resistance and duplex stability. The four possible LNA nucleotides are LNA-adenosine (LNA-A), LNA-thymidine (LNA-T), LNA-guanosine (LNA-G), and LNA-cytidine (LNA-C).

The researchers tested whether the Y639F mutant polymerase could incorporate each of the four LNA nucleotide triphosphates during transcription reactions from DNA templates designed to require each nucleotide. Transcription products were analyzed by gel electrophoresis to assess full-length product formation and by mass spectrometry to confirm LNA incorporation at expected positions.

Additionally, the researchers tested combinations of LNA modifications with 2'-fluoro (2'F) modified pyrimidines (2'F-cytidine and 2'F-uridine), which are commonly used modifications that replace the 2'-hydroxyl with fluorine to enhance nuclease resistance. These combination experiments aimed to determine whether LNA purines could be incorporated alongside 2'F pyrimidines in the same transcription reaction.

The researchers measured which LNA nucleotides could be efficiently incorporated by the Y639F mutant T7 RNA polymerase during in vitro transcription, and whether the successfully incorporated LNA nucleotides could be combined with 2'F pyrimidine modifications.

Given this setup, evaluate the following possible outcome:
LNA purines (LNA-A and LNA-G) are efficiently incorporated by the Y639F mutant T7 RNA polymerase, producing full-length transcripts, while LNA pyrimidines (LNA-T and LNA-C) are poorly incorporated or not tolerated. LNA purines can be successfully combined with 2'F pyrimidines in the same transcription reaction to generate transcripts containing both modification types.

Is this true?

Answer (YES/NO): NO